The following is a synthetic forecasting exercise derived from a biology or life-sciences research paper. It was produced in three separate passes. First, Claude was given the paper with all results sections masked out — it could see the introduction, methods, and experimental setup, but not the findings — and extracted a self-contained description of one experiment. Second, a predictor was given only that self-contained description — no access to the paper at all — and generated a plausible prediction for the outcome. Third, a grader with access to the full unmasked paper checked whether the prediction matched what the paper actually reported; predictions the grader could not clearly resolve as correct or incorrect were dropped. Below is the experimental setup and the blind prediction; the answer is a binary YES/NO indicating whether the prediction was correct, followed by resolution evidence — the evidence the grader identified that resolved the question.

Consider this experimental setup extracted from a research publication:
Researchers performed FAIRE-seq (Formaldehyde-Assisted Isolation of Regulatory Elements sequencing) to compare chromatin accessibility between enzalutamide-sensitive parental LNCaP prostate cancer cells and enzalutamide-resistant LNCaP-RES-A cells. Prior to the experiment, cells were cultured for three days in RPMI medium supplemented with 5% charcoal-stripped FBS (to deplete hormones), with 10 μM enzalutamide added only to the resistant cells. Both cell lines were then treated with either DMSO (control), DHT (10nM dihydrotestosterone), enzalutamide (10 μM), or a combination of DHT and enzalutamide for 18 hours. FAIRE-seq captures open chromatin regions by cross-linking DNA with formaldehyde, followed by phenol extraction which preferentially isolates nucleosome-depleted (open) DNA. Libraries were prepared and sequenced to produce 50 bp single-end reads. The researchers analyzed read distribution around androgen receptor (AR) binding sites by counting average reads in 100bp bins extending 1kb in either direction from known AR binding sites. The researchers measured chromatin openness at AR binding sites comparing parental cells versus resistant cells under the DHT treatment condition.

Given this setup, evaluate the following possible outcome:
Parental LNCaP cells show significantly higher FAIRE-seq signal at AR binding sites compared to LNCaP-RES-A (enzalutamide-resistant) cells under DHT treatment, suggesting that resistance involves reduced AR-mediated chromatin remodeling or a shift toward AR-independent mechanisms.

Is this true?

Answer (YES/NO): YES